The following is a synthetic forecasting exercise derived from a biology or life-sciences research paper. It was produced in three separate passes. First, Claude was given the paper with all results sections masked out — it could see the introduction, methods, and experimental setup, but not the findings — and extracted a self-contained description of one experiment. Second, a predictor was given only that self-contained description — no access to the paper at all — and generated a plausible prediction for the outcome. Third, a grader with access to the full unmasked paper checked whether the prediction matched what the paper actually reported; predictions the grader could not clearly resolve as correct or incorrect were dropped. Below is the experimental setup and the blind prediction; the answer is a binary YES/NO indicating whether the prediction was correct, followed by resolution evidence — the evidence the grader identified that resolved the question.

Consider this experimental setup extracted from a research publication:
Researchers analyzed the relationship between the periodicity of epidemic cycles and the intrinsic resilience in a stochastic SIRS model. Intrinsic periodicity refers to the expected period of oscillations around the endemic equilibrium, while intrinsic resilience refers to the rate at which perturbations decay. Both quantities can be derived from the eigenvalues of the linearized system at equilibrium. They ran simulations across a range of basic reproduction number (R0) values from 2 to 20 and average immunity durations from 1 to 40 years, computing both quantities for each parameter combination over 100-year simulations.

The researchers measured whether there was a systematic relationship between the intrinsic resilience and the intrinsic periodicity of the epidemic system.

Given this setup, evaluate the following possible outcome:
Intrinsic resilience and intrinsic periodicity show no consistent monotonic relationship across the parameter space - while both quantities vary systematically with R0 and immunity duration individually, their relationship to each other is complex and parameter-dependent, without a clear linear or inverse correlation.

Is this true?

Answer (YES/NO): NO